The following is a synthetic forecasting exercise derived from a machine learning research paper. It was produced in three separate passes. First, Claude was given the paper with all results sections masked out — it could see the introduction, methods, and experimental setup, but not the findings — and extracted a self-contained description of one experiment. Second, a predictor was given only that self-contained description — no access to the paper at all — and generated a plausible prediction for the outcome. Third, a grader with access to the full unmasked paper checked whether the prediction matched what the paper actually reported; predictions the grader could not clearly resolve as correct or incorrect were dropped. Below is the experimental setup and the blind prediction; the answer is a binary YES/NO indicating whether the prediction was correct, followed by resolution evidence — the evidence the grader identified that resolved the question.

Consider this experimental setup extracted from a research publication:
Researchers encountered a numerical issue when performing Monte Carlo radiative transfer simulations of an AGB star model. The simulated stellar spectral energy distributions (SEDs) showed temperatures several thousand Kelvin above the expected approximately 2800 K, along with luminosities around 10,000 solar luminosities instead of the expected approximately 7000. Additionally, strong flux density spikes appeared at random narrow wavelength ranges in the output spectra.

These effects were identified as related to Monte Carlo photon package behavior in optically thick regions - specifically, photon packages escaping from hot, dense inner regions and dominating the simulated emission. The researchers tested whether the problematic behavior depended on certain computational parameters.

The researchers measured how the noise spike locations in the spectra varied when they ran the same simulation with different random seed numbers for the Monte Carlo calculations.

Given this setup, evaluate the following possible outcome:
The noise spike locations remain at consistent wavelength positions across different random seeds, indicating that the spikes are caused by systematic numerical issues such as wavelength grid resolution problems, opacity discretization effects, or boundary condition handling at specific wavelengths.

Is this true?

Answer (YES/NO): NO